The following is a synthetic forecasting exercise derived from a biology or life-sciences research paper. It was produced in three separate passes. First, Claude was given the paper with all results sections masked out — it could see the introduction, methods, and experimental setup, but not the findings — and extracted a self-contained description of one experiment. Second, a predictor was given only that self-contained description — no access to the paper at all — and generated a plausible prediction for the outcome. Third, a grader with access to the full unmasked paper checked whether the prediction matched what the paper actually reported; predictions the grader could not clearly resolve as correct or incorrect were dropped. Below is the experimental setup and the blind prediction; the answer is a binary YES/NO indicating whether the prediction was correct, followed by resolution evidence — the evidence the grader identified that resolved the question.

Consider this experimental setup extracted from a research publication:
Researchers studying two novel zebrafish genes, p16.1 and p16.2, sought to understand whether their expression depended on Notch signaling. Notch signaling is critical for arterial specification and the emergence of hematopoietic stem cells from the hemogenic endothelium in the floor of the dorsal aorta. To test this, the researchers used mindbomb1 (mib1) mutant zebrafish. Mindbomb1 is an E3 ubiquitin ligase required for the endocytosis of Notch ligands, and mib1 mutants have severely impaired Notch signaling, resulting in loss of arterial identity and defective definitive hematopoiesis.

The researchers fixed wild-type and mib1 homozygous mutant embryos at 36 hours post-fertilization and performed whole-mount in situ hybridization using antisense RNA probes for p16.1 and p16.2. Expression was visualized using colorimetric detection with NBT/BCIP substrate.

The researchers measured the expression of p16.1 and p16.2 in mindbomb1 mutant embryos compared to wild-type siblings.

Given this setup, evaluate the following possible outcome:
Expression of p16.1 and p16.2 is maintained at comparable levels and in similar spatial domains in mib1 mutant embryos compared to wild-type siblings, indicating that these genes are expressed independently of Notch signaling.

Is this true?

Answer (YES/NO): NO